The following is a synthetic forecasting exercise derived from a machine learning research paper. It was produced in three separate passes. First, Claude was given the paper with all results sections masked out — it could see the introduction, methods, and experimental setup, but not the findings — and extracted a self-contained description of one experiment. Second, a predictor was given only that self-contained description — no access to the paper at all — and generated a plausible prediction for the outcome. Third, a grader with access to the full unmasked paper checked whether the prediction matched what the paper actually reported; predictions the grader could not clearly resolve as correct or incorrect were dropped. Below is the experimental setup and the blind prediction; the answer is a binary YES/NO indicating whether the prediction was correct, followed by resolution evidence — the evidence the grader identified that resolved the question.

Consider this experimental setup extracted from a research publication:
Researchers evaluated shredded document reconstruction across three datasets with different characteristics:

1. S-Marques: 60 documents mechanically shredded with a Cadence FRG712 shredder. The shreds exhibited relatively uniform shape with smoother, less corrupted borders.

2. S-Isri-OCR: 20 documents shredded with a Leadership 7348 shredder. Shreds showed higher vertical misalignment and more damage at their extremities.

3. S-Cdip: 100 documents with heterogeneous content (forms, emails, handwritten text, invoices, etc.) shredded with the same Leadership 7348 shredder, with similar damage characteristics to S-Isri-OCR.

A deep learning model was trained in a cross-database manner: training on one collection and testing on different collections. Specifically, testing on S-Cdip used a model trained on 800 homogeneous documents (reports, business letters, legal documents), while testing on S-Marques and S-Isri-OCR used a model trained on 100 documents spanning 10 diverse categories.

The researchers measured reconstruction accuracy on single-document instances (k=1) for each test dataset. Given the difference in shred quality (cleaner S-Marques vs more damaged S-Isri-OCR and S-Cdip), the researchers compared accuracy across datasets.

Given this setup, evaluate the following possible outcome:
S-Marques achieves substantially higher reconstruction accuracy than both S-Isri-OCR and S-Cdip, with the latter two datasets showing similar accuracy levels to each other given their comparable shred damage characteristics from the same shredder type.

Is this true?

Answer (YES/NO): NO